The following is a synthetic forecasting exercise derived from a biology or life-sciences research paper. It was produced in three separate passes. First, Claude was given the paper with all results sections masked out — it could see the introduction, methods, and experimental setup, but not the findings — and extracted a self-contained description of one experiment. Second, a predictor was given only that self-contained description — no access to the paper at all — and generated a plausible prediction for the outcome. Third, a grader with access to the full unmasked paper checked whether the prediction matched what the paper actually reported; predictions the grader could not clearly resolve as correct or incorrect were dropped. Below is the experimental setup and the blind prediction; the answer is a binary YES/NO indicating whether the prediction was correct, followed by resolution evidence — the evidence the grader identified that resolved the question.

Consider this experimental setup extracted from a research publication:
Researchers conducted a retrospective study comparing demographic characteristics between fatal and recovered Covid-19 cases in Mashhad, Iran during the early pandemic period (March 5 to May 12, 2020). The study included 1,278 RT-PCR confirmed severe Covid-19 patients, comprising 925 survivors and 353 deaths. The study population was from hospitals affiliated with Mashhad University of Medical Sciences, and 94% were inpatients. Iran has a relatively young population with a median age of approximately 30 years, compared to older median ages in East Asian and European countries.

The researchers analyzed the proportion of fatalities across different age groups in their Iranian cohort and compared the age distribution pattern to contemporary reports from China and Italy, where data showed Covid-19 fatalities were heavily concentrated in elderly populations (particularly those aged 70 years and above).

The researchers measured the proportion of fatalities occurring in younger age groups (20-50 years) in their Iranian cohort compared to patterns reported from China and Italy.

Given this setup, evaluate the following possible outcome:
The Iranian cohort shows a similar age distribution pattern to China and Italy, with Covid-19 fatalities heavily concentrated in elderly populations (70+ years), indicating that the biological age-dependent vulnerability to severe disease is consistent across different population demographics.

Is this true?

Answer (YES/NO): NO